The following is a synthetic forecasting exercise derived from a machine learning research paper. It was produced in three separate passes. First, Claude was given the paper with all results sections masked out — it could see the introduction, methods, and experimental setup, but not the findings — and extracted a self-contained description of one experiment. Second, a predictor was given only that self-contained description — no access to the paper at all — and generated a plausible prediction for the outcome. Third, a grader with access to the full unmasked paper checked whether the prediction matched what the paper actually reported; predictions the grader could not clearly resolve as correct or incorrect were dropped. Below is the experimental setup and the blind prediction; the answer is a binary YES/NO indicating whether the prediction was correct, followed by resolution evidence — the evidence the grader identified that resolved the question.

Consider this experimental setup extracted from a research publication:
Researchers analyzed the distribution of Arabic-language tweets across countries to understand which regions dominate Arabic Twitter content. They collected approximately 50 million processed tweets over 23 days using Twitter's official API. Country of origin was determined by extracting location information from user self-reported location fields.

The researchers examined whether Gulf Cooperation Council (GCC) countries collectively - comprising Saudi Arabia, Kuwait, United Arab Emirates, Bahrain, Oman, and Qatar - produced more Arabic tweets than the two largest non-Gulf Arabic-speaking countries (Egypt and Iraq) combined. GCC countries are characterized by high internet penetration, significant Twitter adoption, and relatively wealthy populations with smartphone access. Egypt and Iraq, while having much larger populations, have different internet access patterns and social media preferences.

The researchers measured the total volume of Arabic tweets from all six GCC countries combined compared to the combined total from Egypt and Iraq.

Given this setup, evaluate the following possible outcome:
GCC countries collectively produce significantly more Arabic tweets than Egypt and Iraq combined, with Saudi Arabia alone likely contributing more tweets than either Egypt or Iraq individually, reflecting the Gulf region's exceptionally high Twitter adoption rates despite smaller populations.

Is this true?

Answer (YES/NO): YES